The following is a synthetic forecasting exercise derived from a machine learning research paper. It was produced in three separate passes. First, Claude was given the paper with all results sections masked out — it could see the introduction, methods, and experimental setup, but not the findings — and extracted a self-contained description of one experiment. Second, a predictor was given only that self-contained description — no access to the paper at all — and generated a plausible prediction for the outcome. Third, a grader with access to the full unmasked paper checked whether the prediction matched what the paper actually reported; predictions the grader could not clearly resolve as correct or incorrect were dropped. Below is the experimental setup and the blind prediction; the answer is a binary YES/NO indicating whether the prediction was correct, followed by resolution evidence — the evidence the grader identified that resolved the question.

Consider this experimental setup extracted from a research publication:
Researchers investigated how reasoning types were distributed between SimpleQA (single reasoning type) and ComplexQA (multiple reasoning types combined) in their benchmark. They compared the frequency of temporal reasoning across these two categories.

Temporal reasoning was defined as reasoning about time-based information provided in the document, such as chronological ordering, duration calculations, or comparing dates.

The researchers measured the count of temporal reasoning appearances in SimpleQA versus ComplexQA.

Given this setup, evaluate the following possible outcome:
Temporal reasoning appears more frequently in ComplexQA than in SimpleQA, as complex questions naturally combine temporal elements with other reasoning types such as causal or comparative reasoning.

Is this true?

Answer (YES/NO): YES